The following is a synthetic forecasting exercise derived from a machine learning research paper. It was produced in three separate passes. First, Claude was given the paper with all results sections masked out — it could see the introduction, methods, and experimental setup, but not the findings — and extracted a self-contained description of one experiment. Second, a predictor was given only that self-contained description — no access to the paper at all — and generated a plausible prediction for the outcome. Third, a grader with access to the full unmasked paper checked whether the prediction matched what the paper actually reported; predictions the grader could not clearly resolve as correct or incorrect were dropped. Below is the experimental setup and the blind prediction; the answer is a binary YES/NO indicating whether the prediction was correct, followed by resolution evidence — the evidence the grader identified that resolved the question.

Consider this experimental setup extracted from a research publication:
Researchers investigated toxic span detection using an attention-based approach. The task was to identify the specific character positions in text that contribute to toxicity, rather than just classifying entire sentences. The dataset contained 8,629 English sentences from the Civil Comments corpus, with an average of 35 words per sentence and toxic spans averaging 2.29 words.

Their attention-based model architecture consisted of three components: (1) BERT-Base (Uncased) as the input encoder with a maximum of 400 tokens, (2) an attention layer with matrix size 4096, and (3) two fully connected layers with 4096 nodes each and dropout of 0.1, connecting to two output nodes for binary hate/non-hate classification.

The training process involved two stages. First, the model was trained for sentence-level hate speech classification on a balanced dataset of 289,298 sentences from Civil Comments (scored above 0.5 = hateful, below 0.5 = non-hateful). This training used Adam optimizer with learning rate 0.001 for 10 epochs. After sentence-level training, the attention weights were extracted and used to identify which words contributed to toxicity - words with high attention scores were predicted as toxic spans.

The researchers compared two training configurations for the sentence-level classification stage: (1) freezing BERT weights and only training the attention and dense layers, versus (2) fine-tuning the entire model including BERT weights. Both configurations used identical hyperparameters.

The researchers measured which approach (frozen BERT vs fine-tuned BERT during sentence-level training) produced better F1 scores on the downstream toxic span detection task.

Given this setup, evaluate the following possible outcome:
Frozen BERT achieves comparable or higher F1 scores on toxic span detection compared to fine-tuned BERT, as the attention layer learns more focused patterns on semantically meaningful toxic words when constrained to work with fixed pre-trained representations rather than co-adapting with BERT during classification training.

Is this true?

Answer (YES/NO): YES